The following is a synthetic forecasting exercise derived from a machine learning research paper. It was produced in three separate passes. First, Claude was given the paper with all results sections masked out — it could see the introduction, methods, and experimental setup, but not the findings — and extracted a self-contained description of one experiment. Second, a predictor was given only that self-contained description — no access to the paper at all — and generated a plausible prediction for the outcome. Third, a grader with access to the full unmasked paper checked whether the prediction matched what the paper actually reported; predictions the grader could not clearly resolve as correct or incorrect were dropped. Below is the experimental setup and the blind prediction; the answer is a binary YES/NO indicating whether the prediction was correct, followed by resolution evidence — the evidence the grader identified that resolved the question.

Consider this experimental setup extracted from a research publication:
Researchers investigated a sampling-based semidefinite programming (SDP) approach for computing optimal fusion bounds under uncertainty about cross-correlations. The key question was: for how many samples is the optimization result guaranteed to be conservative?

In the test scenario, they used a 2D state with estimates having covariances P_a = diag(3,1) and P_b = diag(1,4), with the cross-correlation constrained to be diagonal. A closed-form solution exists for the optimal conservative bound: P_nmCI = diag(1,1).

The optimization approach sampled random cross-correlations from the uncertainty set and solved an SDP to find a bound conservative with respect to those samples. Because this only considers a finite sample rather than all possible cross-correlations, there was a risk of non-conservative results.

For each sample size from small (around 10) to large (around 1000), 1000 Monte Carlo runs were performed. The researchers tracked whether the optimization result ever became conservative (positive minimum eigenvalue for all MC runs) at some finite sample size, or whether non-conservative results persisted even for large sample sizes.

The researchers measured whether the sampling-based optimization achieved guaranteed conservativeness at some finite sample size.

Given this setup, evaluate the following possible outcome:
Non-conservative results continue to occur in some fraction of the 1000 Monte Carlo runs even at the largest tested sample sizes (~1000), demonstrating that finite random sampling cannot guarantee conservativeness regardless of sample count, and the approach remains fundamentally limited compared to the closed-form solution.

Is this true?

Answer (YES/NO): NO